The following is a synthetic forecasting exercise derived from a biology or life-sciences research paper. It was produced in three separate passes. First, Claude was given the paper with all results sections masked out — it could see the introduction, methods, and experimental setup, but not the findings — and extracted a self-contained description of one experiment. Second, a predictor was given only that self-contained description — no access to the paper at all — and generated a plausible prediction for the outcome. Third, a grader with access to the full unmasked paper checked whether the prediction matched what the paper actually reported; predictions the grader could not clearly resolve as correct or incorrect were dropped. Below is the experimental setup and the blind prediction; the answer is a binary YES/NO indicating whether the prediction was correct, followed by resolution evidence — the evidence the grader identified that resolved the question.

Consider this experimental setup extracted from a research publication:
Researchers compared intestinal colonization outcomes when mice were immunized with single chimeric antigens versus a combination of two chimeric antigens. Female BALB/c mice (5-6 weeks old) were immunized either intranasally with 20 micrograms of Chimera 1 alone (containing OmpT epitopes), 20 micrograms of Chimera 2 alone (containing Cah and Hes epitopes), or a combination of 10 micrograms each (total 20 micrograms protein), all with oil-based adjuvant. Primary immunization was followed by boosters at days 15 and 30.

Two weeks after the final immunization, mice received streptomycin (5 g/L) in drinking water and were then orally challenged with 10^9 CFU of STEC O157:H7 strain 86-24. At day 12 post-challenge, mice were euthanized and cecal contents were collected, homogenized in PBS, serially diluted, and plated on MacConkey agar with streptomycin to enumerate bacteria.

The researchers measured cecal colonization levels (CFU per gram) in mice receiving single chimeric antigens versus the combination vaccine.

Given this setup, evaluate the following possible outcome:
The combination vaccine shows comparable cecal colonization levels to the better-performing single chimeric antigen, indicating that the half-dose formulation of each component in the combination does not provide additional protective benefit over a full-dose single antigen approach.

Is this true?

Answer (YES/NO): NO